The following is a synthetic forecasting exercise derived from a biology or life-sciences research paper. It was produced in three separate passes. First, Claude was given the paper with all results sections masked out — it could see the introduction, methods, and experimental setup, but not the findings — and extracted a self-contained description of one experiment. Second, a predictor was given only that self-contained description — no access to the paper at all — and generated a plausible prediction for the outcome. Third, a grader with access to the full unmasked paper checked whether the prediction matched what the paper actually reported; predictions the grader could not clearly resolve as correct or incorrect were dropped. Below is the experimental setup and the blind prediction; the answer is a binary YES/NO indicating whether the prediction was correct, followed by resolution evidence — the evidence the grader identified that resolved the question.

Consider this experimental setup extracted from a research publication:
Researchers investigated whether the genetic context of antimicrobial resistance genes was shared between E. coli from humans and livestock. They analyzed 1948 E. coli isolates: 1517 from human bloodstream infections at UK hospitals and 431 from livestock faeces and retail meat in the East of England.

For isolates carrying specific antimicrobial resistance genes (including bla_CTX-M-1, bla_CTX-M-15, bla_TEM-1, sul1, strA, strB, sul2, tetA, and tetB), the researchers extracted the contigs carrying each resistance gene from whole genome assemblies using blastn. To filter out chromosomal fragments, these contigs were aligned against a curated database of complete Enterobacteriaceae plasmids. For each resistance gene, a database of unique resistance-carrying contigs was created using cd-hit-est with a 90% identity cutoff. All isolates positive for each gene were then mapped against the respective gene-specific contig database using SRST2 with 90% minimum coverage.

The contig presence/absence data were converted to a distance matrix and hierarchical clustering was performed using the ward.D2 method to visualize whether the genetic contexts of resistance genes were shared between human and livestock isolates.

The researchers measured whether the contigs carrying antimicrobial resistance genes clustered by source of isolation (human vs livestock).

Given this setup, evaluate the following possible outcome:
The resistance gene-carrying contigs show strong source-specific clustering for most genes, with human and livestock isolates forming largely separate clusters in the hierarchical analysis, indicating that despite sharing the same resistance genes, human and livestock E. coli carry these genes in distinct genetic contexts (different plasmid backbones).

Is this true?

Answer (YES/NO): YES